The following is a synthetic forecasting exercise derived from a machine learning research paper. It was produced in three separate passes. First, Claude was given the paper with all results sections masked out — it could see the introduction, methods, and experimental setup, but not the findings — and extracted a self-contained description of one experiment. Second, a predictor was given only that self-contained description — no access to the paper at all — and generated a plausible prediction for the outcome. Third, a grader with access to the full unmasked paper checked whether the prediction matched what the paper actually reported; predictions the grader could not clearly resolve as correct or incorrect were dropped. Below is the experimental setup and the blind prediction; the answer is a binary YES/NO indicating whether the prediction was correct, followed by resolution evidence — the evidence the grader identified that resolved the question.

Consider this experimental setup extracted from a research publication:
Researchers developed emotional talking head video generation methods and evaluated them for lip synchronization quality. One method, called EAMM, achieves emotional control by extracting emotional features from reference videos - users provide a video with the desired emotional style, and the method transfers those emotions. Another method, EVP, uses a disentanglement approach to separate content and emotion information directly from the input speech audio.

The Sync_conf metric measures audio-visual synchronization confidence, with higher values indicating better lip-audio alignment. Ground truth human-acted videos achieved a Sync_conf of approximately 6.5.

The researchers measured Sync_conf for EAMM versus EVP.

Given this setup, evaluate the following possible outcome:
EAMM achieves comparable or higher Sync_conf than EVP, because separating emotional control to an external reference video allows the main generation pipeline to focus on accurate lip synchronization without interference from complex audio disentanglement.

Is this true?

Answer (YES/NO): NO